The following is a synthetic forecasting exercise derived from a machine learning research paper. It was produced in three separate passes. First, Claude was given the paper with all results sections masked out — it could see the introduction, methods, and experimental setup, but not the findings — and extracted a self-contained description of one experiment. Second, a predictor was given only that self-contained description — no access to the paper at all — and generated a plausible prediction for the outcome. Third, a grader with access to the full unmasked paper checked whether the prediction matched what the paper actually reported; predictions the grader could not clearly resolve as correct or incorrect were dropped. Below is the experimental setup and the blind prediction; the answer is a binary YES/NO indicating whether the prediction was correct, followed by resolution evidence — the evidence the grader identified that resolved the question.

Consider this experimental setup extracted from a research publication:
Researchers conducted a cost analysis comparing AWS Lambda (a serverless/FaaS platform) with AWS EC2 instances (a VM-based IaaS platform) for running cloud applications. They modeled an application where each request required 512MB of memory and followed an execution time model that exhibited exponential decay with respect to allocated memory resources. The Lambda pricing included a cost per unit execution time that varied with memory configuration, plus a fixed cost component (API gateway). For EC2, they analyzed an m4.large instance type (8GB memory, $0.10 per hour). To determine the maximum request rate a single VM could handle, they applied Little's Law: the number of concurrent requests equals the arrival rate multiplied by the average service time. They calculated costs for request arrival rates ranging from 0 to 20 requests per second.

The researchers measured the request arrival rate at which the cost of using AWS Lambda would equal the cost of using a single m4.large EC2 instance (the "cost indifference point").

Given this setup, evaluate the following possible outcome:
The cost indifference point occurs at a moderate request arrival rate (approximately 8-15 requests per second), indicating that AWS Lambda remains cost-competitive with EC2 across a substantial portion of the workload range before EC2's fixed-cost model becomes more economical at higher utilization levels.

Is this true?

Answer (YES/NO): NO